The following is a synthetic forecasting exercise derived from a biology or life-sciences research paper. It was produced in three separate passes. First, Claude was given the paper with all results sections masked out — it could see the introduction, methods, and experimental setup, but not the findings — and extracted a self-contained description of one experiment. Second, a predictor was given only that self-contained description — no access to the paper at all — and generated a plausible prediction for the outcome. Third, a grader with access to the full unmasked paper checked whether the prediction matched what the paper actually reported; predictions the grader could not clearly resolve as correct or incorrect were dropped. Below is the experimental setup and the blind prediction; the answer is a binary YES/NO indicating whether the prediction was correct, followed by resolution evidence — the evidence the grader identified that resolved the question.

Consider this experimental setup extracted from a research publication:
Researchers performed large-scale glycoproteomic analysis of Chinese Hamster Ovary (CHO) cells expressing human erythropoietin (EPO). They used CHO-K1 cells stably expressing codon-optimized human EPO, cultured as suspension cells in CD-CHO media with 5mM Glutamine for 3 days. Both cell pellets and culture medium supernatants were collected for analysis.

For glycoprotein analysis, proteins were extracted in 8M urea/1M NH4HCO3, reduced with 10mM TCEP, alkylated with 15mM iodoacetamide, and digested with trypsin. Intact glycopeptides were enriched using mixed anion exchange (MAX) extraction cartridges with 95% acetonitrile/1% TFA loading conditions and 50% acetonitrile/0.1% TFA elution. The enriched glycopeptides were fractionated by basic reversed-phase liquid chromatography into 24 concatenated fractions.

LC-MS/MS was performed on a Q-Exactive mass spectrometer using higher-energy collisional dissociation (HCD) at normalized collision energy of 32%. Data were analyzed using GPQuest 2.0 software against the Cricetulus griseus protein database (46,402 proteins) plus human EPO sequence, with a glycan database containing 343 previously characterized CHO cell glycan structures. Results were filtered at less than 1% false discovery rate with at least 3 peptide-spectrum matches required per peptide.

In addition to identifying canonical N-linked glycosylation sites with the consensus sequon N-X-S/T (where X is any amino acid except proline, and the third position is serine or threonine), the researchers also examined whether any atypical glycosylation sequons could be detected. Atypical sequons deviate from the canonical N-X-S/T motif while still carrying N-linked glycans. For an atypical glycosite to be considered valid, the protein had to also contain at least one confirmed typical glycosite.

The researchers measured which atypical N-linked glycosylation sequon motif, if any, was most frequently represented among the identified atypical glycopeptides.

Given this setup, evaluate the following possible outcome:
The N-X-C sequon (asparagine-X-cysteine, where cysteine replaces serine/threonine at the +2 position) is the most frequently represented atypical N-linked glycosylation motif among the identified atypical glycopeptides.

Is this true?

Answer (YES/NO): YES